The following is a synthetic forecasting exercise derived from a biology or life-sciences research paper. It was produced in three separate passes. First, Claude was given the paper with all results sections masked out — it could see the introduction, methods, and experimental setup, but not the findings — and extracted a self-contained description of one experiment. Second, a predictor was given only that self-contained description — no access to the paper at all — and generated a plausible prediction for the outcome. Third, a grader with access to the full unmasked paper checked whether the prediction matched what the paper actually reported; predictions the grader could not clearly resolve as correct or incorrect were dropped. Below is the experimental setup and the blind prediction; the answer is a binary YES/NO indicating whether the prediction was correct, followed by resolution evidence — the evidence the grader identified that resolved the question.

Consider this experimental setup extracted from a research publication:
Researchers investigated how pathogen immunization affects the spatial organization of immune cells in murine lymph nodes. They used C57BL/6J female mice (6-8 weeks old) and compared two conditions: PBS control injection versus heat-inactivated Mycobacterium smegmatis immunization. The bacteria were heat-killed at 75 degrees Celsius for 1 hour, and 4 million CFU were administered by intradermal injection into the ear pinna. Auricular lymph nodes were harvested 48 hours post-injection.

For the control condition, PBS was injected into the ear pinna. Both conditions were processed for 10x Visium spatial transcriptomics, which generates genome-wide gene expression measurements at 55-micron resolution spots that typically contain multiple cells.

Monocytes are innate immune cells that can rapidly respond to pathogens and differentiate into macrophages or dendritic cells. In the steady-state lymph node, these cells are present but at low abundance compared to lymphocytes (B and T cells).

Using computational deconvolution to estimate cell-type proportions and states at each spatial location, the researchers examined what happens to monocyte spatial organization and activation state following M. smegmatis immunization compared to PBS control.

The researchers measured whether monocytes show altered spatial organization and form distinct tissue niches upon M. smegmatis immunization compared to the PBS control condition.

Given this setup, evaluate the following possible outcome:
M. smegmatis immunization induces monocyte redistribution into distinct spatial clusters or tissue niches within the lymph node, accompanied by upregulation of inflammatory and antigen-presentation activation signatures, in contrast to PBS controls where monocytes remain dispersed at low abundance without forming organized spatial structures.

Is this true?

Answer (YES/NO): NO